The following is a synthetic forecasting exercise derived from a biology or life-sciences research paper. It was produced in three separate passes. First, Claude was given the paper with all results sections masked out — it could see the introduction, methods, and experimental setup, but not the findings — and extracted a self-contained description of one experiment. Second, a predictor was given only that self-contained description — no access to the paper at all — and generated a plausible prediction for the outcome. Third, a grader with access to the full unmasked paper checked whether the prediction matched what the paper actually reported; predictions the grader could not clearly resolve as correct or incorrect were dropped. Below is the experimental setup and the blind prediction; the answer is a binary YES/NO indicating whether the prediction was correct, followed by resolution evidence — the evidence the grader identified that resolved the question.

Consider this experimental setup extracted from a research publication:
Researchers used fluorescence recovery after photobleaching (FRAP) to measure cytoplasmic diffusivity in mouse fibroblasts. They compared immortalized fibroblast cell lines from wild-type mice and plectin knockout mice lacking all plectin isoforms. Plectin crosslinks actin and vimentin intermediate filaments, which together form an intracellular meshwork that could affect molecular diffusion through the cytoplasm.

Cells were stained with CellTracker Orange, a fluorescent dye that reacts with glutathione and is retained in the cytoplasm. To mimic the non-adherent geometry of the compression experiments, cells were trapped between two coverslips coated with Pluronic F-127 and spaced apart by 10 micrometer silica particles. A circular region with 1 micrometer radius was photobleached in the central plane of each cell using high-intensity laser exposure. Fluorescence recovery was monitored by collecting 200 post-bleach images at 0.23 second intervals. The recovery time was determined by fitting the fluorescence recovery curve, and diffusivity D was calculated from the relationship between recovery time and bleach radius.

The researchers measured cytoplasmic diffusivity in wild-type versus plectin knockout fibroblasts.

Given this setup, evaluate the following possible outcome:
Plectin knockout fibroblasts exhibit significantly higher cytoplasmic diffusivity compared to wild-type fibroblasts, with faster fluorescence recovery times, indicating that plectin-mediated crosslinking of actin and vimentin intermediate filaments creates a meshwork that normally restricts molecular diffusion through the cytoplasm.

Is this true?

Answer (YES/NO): NO